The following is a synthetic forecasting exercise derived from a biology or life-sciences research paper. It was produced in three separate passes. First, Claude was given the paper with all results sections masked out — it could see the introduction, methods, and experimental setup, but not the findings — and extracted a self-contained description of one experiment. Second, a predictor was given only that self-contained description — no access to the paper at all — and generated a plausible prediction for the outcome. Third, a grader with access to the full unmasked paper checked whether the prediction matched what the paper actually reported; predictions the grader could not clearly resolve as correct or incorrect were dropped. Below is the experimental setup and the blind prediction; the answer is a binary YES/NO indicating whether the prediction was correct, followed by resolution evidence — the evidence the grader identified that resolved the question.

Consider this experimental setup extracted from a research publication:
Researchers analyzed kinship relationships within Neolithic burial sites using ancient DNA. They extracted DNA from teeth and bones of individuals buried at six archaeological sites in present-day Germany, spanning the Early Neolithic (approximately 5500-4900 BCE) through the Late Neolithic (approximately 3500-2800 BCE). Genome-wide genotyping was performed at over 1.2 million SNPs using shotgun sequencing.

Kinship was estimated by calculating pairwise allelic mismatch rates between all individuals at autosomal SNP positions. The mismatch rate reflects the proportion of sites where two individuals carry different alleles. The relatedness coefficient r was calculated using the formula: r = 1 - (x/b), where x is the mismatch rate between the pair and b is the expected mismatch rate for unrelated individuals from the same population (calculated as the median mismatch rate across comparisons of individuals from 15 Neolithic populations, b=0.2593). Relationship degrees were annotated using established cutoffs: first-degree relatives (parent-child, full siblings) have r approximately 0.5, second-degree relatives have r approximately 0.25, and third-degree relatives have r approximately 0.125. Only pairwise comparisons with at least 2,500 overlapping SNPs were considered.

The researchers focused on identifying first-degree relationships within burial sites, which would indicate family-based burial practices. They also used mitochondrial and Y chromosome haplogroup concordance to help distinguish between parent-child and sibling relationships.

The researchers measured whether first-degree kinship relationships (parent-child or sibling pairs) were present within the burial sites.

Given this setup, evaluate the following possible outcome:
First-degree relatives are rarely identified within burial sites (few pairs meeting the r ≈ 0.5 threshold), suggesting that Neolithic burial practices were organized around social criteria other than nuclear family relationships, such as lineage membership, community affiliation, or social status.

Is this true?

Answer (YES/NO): YES